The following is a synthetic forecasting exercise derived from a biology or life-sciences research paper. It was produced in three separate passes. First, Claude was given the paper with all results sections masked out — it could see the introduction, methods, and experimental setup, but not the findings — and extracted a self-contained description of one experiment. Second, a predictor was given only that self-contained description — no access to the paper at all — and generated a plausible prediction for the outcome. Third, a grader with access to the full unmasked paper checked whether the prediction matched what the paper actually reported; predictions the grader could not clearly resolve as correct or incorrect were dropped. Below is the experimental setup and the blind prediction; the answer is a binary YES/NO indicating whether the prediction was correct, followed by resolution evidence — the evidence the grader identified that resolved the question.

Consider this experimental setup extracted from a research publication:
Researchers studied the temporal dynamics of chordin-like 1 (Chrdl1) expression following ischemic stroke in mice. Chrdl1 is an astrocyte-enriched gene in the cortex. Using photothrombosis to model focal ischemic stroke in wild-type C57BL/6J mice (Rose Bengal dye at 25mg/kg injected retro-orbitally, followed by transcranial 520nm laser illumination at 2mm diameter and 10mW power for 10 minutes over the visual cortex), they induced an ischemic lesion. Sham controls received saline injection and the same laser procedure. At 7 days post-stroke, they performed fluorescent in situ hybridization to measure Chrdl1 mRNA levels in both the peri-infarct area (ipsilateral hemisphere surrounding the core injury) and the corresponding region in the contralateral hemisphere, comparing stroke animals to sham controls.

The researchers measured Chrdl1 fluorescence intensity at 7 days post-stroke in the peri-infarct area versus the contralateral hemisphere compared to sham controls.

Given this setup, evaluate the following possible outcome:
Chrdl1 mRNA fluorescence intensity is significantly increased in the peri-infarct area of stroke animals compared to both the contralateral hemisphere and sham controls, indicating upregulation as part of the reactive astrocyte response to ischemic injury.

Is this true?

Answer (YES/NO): YES